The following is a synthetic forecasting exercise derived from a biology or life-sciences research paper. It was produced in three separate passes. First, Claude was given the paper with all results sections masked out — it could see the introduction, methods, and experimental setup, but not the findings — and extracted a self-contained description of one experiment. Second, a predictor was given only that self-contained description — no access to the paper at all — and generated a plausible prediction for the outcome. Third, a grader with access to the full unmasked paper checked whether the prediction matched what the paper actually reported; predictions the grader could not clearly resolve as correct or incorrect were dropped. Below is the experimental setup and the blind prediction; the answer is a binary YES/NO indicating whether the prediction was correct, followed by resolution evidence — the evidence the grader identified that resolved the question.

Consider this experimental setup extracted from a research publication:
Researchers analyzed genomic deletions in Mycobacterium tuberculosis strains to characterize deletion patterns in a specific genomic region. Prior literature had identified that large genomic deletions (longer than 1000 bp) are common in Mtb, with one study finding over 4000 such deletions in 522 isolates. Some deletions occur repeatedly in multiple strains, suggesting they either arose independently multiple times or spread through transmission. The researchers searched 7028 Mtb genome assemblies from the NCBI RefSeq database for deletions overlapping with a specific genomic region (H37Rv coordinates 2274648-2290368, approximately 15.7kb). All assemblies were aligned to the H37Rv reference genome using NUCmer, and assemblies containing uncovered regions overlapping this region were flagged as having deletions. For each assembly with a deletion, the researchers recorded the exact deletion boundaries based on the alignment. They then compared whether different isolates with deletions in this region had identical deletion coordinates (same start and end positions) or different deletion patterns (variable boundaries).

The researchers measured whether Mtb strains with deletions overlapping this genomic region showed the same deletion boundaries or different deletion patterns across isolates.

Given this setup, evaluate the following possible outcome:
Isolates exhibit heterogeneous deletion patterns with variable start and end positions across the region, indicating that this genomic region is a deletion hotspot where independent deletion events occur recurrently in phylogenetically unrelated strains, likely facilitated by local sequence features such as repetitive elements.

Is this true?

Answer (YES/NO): YES